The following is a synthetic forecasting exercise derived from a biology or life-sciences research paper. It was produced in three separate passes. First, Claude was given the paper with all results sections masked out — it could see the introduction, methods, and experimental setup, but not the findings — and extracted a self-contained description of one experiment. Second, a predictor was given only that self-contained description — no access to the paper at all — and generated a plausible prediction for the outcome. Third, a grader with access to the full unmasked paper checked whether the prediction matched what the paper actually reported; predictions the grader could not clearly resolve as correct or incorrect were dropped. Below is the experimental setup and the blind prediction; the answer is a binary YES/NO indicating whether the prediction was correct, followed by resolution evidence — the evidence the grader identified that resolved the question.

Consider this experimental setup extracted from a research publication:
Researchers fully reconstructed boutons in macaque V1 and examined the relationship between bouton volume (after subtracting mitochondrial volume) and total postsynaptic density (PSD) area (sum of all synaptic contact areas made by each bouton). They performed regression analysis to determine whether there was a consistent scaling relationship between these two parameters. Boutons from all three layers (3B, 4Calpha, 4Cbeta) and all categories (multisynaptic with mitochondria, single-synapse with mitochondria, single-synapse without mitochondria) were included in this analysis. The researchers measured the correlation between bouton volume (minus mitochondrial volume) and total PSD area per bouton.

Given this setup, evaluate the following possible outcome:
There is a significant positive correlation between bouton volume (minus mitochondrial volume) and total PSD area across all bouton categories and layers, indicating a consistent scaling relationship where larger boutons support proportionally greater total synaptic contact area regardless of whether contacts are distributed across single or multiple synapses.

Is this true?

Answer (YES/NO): YES